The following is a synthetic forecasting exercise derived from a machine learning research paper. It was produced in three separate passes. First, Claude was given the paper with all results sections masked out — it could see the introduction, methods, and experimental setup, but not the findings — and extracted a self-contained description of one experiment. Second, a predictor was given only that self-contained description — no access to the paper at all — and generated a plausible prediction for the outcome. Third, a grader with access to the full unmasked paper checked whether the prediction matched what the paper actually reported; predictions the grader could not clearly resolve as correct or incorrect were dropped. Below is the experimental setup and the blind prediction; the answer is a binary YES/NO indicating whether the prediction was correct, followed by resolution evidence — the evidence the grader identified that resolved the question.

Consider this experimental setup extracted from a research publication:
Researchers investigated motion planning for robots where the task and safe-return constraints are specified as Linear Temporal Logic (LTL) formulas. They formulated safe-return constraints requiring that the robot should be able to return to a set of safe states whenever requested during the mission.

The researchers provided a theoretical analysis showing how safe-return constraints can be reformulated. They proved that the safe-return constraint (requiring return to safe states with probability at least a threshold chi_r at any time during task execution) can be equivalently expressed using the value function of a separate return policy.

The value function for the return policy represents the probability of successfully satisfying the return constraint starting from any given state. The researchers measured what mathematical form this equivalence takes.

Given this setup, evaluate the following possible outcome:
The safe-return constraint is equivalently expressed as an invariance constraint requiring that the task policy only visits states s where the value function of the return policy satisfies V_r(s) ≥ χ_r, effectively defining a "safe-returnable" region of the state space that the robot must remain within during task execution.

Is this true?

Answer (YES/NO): NO